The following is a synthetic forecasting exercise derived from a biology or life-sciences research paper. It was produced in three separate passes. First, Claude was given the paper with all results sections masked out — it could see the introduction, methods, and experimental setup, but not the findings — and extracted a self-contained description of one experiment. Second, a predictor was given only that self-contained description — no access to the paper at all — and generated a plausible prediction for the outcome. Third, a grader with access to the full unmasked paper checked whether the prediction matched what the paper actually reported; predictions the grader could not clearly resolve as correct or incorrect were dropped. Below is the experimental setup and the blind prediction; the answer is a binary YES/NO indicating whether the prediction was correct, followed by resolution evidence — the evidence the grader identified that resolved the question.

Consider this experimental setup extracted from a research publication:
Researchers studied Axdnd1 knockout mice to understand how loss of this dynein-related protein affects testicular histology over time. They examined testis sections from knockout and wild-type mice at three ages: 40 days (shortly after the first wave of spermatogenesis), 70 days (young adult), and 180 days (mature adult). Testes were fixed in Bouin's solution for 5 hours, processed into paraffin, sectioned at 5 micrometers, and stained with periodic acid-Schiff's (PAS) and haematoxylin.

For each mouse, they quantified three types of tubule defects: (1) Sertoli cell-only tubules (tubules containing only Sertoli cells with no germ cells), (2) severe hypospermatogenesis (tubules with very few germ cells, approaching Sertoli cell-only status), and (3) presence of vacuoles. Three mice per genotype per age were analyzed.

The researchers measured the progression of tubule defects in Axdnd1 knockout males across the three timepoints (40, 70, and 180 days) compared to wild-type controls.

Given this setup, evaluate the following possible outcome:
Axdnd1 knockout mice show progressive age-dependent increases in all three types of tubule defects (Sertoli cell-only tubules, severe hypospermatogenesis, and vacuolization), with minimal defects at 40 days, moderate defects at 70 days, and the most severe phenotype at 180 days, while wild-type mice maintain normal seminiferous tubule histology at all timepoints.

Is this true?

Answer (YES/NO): YES